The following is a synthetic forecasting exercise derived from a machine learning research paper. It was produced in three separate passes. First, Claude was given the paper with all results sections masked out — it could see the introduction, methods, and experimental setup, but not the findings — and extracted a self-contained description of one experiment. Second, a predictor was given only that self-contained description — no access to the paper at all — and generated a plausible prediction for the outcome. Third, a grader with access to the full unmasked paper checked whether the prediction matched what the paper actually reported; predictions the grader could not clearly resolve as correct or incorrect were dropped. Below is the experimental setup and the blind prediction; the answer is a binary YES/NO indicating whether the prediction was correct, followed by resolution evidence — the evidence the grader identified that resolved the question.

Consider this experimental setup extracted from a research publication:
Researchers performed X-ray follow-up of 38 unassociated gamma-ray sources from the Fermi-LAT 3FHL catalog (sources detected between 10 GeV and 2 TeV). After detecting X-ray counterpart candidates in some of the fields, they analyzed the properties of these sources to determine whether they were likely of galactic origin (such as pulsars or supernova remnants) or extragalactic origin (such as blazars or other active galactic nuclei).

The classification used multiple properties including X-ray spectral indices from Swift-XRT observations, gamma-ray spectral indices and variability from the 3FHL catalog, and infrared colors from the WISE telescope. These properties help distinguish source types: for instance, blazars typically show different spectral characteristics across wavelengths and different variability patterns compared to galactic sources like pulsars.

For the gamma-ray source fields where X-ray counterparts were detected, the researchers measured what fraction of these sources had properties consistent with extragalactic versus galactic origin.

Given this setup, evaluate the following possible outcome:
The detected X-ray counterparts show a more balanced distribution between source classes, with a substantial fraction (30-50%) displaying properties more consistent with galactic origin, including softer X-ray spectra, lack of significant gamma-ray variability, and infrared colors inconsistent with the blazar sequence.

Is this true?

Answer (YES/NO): NO